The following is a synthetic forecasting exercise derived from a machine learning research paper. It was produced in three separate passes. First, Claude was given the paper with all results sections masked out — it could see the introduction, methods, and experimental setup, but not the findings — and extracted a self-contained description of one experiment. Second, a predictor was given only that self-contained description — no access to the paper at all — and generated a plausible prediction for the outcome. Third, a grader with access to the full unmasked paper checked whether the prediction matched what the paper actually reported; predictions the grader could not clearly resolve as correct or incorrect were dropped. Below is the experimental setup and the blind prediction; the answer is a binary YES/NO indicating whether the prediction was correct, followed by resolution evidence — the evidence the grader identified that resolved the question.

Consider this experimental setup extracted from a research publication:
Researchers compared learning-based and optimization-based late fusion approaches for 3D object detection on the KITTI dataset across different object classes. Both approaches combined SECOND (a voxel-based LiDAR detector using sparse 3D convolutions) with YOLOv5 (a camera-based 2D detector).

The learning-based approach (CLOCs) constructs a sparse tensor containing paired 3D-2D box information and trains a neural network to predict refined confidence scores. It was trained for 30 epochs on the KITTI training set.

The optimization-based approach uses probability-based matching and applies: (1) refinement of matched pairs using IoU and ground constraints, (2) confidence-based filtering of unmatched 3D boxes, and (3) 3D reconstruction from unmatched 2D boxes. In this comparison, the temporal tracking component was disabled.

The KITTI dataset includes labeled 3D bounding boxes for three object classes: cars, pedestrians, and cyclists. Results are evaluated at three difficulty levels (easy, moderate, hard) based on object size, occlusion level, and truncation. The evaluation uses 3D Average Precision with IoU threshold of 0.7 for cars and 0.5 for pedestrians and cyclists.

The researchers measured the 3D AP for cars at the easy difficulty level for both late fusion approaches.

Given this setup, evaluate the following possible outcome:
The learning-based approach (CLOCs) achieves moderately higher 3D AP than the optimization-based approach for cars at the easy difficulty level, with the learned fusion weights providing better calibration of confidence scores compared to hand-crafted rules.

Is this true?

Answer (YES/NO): NO